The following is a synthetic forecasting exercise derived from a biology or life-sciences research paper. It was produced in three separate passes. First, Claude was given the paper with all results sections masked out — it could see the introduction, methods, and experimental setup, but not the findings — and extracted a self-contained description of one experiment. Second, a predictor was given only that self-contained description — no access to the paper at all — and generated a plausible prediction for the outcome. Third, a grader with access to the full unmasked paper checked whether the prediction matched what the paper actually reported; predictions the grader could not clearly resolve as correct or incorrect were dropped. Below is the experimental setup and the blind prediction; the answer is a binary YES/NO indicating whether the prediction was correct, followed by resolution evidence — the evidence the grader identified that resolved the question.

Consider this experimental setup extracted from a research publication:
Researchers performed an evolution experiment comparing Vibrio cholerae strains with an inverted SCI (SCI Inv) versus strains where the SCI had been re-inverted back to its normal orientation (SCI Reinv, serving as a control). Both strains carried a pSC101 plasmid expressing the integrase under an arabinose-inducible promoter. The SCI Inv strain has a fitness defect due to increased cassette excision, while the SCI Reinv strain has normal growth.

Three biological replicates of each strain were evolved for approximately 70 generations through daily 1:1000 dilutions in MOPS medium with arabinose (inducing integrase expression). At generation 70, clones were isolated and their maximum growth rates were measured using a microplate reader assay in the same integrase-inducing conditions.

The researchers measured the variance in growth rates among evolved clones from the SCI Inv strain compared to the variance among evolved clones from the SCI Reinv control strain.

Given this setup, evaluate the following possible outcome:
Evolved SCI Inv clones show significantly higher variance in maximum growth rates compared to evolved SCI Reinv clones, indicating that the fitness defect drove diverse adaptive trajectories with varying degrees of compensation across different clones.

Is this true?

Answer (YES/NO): NO